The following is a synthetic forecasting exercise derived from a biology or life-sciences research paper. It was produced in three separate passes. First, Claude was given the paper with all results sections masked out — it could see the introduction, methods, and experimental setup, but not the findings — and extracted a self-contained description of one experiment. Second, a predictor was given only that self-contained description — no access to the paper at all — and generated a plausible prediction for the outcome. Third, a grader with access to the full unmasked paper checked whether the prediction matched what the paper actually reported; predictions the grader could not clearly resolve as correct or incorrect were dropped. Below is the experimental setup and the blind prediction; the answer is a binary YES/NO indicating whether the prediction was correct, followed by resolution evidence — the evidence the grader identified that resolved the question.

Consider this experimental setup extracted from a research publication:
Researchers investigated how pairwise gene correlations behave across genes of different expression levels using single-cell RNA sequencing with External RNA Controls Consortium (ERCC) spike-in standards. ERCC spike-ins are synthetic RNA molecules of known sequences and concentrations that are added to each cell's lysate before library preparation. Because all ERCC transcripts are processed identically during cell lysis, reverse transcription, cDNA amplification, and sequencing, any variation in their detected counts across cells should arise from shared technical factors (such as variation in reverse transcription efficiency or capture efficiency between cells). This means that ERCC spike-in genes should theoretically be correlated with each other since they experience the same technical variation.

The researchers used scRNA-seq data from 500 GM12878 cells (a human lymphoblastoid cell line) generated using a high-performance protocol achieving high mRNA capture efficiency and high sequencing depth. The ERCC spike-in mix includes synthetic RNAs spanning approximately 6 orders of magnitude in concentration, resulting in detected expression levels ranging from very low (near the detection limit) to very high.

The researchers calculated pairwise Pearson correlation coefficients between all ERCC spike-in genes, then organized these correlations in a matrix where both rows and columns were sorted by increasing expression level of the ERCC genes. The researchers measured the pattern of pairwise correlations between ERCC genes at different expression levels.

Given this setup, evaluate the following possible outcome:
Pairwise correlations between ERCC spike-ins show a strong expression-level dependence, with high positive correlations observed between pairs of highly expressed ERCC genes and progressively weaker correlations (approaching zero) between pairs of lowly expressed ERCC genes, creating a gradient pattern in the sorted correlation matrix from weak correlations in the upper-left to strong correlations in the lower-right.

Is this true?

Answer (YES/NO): NO